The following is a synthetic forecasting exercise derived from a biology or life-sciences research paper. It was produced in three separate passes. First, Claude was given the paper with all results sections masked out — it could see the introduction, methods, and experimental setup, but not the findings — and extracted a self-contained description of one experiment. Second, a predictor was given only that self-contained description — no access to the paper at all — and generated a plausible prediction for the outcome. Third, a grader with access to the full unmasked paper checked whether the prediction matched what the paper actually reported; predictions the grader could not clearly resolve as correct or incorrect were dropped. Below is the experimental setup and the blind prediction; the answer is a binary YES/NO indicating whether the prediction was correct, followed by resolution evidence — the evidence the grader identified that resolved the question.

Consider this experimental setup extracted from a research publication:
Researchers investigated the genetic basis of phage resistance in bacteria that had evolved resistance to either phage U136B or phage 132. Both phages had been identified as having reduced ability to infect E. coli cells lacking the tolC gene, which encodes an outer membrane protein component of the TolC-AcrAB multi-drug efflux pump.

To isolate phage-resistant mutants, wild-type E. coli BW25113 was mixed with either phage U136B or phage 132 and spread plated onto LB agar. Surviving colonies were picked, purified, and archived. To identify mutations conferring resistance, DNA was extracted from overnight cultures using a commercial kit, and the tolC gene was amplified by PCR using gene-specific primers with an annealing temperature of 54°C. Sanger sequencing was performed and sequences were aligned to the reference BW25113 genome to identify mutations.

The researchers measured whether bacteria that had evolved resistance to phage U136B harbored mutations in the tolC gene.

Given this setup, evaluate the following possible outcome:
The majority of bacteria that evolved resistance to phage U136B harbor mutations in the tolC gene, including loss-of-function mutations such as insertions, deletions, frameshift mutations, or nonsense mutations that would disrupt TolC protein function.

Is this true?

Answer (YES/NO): NO